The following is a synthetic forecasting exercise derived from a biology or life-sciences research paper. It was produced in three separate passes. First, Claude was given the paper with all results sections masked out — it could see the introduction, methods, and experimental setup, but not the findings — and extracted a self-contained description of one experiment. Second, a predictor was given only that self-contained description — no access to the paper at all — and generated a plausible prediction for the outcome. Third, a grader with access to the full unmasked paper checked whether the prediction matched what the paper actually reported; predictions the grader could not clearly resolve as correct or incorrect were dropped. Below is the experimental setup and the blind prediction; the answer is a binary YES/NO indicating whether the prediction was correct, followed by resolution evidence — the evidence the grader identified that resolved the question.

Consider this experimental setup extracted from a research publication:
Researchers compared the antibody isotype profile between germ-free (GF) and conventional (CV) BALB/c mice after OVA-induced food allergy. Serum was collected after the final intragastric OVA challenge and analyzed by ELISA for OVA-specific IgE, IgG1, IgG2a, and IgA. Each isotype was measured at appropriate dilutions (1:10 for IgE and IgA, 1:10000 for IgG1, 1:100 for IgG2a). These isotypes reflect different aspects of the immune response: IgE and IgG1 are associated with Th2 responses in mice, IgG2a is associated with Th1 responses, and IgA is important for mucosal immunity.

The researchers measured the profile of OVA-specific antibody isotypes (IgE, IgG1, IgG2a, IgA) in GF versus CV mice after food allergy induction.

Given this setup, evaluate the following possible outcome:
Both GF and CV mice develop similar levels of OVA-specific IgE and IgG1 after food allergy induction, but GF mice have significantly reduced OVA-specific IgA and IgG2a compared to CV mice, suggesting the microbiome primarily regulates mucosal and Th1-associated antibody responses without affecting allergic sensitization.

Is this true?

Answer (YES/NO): NO